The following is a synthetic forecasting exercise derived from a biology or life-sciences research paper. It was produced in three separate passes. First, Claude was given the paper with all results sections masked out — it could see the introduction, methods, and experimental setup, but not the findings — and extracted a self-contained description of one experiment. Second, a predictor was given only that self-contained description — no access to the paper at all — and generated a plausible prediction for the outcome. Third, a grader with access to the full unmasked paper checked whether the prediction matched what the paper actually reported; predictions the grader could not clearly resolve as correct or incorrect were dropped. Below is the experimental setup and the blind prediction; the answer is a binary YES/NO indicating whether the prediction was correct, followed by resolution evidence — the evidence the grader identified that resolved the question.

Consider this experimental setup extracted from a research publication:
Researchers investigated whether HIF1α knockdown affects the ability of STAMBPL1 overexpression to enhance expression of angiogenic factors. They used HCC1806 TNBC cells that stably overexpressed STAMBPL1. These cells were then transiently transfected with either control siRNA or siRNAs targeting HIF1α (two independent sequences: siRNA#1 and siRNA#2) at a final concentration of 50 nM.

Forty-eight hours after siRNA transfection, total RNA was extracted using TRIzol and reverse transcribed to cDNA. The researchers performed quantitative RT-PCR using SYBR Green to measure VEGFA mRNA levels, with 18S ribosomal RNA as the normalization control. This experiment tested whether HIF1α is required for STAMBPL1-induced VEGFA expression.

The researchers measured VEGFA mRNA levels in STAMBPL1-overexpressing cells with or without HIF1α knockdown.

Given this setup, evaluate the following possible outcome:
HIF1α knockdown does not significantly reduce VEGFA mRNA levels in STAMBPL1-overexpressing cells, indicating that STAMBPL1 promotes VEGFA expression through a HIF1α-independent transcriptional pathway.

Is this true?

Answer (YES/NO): NO